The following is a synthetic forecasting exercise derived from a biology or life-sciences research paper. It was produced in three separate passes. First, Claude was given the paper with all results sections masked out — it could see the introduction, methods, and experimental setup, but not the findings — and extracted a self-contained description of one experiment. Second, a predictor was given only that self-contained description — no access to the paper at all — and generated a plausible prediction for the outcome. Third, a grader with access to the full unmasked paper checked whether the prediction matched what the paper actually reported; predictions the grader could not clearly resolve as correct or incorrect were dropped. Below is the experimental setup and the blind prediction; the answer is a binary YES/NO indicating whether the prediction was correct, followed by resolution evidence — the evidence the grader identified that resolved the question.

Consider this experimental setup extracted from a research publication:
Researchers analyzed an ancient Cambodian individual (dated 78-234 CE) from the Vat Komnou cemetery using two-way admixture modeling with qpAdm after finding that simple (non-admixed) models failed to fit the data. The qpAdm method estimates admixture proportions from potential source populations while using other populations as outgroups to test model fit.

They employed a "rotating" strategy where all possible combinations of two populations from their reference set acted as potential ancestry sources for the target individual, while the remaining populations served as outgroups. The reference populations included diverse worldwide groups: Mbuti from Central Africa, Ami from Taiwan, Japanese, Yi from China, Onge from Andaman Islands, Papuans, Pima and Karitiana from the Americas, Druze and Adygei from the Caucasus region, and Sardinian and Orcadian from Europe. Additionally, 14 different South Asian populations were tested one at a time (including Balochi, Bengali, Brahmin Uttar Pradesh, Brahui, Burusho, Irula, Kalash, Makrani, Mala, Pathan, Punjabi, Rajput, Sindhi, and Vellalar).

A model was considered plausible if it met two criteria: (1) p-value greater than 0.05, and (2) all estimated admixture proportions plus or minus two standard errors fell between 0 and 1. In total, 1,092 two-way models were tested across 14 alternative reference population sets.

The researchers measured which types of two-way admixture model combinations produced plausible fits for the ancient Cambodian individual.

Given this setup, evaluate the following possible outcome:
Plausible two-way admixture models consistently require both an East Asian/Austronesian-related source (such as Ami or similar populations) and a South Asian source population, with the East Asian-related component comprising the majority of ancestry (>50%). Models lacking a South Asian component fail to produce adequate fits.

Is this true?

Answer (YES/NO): YES